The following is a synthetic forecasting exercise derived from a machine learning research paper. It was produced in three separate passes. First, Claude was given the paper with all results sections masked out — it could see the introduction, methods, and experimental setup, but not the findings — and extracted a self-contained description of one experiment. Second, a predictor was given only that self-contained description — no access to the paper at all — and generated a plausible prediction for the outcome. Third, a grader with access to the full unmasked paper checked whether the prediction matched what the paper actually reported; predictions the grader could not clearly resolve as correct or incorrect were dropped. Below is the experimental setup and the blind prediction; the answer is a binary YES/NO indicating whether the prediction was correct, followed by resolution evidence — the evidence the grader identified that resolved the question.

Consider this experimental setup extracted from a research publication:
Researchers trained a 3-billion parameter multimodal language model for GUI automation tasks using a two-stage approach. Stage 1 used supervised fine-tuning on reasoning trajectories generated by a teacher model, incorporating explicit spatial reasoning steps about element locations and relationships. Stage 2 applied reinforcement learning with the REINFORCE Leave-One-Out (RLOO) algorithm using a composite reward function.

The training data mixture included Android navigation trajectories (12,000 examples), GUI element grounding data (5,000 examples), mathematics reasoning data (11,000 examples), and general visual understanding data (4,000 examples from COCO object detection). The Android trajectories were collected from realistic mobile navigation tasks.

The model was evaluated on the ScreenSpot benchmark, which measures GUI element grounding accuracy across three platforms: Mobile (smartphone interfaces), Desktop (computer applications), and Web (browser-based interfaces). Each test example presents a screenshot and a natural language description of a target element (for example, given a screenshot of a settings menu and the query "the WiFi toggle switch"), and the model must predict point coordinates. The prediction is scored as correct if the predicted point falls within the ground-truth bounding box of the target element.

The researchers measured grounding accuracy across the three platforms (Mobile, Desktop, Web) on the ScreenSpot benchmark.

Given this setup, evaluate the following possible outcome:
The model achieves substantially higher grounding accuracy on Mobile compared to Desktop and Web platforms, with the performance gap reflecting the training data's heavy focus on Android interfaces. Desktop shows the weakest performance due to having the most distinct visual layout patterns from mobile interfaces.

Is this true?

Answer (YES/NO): NO